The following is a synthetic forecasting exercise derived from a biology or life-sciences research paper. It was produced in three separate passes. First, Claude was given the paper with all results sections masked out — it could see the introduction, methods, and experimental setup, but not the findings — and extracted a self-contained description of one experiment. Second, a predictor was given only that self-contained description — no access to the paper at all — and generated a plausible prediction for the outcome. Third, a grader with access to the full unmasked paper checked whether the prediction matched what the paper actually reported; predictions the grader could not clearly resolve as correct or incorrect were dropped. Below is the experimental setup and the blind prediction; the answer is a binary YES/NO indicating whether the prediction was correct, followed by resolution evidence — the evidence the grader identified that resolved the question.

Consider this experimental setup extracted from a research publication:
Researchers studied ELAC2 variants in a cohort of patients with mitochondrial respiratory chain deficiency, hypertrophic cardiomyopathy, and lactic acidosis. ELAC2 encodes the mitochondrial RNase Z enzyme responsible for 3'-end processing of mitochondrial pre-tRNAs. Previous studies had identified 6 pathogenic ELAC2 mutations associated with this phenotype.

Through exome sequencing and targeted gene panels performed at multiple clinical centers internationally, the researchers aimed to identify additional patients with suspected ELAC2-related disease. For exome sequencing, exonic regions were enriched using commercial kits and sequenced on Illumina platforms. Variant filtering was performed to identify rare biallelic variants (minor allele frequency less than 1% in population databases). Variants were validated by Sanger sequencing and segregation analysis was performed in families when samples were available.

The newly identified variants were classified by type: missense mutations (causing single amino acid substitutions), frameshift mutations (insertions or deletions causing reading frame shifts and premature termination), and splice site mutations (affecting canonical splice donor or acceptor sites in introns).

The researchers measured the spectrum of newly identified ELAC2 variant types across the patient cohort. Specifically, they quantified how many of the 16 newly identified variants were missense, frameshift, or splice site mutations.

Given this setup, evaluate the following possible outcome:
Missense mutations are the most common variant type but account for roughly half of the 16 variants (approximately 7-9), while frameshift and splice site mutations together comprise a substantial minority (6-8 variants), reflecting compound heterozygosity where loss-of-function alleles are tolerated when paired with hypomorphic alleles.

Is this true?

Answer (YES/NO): NO